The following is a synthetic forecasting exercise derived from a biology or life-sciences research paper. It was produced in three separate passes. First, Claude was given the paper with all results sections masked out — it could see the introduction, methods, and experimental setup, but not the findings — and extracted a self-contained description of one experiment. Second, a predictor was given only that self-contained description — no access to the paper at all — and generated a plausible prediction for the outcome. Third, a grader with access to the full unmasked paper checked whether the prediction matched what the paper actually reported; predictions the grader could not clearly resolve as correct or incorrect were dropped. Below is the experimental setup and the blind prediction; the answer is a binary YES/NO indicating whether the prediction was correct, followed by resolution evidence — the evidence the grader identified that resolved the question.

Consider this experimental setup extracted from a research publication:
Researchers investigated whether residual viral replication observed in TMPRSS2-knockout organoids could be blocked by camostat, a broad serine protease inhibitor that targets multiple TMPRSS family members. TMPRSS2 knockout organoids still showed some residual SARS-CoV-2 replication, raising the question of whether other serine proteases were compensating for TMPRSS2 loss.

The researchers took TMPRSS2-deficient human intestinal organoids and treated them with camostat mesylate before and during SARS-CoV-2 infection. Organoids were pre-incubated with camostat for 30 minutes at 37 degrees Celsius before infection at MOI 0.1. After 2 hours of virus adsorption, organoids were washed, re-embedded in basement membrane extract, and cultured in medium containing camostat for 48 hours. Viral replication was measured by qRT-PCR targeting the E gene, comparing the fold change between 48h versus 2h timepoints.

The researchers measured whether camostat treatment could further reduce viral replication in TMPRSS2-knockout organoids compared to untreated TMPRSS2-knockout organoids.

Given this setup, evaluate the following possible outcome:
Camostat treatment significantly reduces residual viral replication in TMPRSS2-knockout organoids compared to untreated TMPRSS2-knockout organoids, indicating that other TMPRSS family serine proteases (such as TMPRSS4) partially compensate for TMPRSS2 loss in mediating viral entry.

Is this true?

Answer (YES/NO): NO